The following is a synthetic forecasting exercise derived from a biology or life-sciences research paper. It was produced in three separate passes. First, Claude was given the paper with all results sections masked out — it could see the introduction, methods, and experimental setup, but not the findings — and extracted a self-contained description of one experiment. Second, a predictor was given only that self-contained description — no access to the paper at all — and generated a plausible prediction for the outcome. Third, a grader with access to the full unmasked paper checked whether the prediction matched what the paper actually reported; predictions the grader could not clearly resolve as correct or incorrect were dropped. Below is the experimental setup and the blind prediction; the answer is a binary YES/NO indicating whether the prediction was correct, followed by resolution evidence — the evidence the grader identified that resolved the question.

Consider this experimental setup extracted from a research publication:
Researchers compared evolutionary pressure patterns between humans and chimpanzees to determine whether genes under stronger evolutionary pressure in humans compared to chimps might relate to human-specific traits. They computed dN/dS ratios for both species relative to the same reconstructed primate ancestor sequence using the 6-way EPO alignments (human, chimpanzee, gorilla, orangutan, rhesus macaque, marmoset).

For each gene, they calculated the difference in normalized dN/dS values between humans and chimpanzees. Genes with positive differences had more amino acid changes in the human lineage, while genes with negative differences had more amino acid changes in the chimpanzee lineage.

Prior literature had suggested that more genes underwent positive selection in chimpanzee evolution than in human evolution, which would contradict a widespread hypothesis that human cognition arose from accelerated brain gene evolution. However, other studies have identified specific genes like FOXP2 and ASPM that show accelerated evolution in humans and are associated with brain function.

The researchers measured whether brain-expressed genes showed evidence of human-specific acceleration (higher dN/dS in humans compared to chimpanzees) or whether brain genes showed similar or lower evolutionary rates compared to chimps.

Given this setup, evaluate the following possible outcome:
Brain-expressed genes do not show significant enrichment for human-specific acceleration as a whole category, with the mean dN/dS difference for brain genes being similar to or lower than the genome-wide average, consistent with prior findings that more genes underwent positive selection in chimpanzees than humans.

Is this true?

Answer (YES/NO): YES